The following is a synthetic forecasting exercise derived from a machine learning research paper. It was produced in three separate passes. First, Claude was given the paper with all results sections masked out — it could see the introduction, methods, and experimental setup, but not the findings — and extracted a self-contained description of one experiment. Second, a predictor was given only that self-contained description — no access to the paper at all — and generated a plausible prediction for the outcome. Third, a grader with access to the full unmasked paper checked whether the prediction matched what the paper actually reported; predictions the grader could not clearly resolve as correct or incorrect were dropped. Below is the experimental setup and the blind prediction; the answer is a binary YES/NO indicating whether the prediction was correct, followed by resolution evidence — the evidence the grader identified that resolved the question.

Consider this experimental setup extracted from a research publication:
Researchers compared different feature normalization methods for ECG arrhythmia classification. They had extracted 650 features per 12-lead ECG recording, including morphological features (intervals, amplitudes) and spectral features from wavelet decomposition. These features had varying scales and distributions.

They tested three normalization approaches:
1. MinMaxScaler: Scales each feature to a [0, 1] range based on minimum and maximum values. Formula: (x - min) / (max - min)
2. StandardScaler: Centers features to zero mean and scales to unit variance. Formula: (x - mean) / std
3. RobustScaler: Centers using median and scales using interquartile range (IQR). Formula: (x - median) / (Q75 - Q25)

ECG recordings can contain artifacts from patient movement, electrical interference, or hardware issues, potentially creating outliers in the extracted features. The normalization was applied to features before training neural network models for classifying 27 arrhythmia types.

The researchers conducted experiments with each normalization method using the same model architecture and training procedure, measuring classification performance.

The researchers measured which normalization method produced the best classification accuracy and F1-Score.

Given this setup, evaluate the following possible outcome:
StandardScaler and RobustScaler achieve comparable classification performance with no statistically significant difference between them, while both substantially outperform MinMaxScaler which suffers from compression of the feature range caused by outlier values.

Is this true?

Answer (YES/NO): NO